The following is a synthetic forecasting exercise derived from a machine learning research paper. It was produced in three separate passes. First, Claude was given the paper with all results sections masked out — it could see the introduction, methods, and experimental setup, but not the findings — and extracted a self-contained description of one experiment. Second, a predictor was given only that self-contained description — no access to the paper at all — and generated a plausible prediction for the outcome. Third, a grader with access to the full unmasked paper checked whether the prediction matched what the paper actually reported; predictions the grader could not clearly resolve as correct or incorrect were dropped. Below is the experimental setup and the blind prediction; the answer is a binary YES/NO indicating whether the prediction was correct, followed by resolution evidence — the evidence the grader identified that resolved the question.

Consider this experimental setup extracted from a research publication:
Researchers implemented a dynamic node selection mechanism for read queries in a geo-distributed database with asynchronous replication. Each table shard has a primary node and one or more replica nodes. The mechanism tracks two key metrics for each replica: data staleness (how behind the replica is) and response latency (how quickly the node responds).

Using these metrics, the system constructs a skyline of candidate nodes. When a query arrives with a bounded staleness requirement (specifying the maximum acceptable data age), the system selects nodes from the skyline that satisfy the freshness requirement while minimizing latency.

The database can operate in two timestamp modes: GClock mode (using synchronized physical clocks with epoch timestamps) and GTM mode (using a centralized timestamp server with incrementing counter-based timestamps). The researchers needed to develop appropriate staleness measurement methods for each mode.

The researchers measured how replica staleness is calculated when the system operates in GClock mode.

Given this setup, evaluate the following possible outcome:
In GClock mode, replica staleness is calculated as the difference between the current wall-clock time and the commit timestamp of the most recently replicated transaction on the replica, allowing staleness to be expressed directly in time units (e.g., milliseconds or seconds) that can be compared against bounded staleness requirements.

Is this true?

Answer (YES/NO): YES